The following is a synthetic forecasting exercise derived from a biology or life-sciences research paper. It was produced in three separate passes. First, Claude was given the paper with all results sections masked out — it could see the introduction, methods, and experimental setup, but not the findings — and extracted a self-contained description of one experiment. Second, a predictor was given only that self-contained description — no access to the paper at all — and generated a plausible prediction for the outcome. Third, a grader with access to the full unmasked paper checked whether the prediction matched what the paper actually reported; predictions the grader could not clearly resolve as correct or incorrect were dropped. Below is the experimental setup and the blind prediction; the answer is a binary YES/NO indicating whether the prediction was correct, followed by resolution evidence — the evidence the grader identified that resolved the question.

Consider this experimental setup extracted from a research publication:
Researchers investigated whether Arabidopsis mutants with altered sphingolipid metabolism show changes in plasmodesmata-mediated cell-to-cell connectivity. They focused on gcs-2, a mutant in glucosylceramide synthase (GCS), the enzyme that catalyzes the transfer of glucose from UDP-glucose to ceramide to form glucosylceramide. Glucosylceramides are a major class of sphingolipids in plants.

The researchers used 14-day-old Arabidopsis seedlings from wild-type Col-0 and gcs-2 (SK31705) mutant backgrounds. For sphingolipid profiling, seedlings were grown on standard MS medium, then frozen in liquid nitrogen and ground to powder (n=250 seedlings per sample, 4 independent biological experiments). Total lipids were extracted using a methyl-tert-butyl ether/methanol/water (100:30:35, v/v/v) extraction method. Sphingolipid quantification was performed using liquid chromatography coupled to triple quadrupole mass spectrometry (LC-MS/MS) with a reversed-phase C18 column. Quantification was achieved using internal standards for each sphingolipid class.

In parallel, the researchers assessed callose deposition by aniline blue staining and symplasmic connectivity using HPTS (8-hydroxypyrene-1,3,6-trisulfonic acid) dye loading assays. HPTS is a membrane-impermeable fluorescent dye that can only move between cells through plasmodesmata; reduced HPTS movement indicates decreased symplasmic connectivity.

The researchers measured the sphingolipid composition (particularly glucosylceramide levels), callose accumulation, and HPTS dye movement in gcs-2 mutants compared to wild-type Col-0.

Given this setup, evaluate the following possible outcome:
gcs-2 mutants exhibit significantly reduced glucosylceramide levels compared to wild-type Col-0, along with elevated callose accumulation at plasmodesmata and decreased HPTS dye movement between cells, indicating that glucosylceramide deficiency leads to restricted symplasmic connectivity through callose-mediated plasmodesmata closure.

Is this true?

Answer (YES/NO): YES